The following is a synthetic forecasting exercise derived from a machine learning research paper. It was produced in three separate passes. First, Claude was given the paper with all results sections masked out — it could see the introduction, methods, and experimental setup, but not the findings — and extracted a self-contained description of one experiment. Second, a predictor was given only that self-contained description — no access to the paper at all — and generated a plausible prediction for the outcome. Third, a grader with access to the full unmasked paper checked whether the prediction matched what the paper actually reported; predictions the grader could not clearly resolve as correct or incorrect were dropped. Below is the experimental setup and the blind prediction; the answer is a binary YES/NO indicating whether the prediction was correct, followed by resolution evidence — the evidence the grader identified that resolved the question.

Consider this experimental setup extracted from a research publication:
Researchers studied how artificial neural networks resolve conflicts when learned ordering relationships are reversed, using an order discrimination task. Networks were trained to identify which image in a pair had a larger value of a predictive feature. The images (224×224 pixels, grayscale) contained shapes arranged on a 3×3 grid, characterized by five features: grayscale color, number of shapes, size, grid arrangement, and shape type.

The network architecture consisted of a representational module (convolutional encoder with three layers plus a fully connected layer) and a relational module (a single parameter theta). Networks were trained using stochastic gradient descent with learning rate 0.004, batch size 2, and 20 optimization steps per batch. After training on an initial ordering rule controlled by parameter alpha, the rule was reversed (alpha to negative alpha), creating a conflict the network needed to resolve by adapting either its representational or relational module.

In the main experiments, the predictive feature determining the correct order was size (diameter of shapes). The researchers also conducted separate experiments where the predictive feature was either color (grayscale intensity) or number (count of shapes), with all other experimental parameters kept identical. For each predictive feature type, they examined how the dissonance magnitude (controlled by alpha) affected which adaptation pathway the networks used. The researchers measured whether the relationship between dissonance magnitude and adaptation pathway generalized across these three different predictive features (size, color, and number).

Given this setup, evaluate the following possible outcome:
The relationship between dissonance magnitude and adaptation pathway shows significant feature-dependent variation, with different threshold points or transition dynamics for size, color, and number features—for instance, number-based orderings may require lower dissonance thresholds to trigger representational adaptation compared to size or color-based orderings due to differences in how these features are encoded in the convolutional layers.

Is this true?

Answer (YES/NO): NO